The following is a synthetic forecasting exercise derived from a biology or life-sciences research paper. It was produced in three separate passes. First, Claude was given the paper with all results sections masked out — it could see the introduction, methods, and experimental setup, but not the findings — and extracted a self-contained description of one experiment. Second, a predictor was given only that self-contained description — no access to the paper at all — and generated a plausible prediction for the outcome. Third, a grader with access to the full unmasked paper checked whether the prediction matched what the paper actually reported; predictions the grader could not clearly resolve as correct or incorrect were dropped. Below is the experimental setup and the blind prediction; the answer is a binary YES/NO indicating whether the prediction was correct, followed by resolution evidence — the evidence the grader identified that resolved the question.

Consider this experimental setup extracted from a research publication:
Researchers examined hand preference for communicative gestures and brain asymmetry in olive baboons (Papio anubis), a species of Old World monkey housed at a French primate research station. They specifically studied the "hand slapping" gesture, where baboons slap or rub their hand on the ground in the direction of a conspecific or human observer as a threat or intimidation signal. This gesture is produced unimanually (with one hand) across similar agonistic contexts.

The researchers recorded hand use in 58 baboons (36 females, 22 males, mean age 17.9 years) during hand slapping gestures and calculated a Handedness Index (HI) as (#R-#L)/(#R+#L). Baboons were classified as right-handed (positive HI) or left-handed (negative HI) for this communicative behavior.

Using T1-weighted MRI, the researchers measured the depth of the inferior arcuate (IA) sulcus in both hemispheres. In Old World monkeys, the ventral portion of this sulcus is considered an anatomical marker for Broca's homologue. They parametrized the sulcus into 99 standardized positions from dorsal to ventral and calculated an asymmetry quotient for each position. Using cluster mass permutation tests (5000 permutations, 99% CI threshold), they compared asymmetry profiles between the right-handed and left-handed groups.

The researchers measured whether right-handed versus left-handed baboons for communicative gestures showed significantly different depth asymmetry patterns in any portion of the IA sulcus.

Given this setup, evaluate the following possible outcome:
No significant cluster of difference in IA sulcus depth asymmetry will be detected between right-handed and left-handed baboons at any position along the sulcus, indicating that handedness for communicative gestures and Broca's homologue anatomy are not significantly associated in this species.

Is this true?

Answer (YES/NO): NO